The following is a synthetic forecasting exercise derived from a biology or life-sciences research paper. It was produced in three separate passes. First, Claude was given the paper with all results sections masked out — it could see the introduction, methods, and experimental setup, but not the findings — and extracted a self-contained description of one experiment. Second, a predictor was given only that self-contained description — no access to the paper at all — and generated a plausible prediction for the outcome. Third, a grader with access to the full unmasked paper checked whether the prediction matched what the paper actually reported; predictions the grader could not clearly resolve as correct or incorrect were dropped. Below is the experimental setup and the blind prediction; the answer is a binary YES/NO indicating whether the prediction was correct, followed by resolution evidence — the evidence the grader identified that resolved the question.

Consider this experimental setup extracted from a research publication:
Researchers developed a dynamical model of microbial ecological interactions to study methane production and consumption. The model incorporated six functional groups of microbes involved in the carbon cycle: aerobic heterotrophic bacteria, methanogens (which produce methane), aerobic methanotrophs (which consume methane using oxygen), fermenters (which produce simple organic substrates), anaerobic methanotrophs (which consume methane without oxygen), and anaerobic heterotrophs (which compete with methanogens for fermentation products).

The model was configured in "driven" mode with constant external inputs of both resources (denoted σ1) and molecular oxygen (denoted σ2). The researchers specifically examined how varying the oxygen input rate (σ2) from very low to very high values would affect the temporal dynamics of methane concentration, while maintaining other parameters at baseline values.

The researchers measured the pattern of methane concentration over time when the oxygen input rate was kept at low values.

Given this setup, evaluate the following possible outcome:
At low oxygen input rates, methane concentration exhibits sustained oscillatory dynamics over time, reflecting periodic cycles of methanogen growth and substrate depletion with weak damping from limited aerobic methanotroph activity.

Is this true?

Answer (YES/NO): YES